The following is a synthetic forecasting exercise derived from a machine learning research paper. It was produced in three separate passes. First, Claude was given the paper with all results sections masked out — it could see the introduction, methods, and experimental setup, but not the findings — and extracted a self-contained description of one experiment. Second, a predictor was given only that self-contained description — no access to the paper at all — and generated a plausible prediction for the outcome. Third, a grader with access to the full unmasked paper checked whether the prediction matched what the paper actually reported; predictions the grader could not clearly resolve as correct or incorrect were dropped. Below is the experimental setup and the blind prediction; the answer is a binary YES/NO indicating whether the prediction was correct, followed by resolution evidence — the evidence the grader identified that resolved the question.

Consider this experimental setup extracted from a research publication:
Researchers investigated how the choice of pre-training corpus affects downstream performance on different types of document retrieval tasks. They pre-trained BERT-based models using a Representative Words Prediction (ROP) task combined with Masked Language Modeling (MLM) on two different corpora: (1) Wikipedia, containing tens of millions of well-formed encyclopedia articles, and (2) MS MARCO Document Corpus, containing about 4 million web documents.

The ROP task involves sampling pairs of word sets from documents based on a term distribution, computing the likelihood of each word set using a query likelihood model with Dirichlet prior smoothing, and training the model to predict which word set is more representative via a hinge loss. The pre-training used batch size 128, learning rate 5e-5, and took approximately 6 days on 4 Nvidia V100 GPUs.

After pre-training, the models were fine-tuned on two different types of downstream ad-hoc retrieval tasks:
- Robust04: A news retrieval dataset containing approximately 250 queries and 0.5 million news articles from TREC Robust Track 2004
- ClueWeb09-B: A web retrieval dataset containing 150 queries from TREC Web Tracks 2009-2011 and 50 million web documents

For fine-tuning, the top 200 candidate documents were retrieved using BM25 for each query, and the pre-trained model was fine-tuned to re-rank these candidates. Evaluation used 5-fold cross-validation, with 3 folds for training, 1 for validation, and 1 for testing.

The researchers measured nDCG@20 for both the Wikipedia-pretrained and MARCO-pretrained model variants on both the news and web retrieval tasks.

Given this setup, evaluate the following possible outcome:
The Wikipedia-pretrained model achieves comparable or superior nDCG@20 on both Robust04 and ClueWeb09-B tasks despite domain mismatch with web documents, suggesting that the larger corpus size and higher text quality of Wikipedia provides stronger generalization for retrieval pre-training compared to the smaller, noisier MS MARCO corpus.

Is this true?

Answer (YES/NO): NO